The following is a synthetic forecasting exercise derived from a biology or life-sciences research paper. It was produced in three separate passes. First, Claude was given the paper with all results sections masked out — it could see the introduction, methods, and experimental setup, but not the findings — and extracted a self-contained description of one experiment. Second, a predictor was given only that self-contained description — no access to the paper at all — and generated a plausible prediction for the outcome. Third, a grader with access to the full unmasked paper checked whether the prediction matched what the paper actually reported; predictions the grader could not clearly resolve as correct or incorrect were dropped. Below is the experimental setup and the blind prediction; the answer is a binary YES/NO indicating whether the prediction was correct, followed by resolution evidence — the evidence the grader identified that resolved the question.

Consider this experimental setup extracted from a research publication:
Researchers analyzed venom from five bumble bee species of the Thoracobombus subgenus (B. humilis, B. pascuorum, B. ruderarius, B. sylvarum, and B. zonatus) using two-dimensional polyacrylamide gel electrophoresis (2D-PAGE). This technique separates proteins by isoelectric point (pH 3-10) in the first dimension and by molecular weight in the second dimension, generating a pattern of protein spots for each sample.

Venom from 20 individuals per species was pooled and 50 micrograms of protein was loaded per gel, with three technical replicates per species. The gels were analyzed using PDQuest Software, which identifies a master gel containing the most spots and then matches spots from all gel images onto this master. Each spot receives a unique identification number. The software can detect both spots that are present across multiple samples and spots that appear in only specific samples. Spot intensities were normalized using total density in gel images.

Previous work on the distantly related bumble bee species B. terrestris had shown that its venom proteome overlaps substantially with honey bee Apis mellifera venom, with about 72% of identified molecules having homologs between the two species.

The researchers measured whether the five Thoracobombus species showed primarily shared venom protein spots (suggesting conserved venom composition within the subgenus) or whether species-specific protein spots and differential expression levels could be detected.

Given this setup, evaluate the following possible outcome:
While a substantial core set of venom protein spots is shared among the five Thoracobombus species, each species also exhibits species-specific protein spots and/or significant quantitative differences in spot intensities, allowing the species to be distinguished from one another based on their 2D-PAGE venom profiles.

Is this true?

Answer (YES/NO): YES